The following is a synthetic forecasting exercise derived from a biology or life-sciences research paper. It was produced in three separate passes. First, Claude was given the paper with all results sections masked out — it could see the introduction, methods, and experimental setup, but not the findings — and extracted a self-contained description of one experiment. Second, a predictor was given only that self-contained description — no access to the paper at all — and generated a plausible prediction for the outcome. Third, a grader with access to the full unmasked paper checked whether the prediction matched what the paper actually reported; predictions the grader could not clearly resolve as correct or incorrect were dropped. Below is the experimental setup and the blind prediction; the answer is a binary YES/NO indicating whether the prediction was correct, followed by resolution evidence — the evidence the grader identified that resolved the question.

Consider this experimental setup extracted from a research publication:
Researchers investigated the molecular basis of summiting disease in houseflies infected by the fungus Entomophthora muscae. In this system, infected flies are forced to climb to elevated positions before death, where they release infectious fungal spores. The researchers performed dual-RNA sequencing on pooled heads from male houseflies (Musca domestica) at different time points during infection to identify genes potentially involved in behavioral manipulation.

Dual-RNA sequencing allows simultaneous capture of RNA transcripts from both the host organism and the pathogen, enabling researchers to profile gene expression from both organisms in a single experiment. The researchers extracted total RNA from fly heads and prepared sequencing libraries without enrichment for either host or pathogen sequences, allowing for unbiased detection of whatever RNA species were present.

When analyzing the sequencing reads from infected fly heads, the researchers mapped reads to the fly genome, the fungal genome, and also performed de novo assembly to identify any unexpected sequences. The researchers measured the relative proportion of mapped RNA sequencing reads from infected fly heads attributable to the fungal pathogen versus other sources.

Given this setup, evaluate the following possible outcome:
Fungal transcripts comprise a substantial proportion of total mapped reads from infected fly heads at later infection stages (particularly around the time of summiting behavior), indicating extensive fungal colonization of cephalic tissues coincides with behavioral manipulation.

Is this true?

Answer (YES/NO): NO